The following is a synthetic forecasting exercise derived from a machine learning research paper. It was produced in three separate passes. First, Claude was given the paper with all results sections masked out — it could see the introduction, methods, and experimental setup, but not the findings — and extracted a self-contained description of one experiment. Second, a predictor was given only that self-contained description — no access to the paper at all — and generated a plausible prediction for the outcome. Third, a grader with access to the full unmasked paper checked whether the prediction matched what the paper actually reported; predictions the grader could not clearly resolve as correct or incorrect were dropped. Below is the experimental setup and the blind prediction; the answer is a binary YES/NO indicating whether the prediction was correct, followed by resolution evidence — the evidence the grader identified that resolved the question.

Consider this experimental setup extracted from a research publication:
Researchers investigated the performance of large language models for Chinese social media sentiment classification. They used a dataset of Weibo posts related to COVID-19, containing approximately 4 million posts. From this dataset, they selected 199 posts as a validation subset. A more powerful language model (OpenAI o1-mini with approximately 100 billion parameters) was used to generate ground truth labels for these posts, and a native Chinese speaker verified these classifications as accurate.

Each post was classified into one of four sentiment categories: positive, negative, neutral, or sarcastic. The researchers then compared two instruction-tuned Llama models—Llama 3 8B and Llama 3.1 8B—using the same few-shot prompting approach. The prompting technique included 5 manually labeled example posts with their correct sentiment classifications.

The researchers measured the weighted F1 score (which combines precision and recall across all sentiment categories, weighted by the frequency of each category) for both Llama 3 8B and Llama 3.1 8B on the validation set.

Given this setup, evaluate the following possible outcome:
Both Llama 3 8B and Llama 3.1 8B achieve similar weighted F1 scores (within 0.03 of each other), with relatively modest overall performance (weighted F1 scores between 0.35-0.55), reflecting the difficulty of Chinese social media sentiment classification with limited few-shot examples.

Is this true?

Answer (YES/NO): NO